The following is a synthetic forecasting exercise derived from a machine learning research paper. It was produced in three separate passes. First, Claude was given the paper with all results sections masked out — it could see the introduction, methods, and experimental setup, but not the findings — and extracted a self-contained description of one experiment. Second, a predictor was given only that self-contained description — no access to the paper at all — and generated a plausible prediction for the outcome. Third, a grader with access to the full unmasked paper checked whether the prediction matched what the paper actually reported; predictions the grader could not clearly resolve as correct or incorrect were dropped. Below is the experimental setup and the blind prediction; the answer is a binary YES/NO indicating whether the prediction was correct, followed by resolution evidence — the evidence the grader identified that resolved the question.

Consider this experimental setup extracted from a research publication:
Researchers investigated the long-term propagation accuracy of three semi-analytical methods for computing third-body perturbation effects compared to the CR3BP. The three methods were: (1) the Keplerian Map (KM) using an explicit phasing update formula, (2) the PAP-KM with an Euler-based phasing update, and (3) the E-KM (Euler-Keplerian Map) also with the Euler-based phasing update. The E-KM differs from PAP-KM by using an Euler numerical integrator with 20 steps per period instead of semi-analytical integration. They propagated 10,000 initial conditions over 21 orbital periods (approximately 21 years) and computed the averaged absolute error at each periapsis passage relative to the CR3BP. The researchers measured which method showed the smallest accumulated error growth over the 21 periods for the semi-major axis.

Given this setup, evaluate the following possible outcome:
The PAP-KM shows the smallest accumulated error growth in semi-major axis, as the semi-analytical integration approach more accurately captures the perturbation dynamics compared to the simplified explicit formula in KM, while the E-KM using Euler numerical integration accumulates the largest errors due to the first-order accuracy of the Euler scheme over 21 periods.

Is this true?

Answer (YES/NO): NO